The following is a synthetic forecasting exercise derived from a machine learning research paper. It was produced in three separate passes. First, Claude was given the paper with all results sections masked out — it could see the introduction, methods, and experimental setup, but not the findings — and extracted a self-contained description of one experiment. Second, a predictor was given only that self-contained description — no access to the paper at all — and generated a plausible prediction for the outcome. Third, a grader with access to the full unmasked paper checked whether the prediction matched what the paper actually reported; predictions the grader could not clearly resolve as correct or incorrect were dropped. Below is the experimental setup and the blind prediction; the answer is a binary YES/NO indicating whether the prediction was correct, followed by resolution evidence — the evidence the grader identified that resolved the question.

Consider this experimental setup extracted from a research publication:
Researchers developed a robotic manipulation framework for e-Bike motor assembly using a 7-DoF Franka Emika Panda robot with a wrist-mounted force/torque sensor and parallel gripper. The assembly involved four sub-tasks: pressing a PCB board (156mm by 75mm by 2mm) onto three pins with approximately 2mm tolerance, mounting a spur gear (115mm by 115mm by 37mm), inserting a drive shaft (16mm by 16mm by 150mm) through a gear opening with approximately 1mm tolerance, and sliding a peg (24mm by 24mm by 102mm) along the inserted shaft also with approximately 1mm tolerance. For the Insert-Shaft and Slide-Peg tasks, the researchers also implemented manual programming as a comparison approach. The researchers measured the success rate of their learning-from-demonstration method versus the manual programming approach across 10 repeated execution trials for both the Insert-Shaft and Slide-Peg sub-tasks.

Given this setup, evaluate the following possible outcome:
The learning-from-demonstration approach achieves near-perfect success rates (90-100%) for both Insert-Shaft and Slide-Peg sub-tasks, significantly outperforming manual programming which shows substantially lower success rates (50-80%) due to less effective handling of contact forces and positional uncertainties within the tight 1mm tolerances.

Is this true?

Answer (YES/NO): NO